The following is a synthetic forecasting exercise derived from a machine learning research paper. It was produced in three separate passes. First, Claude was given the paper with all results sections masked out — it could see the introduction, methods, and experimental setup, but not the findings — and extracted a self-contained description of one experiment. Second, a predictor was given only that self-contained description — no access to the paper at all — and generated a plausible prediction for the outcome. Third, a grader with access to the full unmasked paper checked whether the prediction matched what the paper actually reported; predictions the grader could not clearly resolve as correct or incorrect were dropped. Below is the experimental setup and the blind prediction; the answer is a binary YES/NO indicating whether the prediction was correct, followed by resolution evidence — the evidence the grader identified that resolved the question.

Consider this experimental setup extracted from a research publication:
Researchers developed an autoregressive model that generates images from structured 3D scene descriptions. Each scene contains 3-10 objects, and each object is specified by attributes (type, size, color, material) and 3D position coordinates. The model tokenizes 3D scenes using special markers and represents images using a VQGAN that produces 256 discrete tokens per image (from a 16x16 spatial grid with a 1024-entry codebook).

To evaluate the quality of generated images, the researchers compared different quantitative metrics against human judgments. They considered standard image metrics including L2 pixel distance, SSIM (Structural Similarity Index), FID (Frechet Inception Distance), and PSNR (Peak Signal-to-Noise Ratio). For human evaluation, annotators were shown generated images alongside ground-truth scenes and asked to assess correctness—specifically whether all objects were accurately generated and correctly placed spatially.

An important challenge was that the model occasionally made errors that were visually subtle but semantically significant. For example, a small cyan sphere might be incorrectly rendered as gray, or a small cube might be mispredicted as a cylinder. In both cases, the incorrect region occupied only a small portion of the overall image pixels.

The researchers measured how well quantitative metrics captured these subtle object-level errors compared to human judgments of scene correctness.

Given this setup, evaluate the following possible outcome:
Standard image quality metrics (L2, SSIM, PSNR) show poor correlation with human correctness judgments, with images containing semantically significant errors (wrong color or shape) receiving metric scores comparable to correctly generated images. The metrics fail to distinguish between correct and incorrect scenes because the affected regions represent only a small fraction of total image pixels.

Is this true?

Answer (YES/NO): NO